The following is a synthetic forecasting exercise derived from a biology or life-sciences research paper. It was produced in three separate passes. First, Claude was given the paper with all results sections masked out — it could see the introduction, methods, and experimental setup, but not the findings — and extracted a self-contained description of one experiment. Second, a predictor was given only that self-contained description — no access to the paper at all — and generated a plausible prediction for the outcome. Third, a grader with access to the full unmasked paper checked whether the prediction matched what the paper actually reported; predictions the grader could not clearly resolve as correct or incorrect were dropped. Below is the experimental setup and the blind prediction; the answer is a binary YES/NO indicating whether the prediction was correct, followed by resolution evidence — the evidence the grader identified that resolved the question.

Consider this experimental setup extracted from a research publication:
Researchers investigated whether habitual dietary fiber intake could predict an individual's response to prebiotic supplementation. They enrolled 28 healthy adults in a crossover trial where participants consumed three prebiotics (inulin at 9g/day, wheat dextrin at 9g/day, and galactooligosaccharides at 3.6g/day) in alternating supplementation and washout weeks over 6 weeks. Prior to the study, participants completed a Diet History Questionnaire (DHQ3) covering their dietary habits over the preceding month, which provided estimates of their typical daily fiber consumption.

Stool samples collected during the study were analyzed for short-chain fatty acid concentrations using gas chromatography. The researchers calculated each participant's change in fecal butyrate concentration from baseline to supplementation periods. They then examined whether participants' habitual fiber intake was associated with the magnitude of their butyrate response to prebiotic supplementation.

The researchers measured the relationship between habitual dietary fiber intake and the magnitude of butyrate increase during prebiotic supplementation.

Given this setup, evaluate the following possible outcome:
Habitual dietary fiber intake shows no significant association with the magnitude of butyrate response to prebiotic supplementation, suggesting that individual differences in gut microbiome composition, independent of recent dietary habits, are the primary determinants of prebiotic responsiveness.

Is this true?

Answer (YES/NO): NO